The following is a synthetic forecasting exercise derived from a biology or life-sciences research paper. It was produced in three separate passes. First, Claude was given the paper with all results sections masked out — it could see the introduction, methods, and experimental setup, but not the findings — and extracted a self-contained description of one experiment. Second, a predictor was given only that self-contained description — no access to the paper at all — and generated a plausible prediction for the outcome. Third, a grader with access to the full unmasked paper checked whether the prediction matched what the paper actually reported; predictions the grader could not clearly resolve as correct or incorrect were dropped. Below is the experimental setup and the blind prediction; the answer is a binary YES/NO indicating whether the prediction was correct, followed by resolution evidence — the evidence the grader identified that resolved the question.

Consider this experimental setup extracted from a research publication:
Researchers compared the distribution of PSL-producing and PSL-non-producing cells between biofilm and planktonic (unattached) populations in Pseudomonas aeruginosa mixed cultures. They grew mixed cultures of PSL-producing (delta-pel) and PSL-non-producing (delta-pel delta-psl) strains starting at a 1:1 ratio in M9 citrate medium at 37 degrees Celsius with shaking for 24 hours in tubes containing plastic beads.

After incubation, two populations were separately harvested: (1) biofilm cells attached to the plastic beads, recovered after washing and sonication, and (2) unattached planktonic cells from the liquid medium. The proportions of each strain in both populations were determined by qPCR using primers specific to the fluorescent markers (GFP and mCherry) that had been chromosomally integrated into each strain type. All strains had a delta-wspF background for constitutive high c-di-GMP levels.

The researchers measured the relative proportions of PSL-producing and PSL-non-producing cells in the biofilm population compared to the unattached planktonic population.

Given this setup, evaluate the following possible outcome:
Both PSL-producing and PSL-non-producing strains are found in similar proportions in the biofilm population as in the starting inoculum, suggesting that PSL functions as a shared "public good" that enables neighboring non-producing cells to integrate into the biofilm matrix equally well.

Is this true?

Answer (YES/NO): NO